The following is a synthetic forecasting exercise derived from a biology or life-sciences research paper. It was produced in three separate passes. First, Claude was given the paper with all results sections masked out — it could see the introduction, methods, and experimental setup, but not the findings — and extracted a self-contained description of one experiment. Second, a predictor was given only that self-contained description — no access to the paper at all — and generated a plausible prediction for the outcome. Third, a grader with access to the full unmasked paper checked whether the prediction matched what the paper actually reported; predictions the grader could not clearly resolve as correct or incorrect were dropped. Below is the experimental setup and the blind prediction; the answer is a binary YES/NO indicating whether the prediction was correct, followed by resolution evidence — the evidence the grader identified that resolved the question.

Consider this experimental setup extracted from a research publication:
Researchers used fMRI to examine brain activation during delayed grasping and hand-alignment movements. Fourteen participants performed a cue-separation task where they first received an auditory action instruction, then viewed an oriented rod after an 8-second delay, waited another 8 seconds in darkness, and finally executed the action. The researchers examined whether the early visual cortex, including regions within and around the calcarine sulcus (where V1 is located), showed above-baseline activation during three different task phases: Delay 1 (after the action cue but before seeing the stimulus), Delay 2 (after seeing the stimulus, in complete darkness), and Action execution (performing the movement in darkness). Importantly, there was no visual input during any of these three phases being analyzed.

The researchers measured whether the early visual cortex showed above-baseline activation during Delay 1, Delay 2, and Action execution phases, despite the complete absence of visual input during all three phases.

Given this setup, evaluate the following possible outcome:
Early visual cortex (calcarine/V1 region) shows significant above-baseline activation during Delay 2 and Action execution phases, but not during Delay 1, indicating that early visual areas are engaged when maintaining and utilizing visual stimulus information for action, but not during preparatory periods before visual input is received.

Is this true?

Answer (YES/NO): NO